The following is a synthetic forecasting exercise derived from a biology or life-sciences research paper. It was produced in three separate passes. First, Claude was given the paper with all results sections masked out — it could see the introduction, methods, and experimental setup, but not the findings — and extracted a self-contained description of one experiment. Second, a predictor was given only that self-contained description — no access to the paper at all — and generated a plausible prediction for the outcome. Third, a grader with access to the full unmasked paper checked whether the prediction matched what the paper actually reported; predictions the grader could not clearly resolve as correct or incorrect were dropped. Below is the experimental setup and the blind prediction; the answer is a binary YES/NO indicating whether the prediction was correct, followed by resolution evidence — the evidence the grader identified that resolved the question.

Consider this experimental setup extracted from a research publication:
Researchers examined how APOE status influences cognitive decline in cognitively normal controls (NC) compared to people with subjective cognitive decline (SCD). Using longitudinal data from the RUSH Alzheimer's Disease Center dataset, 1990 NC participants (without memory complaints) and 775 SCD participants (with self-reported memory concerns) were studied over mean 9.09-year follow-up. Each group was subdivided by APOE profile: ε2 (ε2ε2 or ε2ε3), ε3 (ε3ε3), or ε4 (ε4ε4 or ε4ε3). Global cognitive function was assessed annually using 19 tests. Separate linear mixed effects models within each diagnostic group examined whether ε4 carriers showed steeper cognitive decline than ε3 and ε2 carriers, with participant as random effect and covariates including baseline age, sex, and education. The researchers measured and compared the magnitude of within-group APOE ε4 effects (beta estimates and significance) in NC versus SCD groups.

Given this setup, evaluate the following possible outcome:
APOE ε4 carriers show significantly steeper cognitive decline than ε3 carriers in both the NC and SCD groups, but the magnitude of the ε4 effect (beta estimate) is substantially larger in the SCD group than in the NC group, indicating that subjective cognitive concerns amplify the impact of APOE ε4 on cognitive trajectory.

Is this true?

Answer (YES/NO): YES